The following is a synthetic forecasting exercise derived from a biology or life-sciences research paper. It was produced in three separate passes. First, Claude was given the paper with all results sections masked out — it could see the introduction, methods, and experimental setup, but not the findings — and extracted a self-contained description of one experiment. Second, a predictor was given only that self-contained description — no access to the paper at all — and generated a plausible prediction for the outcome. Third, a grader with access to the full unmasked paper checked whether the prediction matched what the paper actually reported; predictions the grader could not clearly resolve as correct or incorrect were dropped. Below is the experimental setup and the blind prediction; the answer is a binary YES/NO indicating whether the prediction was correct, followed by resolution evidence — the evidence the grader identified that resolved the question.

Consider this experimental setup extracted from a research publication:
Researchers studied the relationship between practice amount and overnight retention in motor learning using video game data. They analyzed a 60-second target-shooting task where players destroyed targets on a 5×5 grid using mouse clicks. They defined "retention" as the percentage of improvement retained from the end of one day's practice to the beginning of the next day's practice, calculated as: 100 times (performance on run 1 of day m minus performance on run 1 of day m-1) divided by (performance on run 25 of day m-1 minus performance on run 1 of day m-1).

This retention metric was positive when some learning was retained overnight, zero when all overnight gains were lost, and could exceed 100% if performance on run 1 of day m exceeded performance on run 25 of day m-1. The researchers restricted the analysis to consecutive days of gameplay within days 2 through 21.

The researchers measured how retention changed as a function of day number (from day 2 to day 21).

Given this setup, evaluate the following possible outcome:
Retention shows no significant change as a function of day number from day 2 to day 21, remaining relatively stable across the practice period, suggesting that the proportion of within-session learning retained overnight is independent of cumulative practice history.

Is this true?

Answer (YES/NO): NO